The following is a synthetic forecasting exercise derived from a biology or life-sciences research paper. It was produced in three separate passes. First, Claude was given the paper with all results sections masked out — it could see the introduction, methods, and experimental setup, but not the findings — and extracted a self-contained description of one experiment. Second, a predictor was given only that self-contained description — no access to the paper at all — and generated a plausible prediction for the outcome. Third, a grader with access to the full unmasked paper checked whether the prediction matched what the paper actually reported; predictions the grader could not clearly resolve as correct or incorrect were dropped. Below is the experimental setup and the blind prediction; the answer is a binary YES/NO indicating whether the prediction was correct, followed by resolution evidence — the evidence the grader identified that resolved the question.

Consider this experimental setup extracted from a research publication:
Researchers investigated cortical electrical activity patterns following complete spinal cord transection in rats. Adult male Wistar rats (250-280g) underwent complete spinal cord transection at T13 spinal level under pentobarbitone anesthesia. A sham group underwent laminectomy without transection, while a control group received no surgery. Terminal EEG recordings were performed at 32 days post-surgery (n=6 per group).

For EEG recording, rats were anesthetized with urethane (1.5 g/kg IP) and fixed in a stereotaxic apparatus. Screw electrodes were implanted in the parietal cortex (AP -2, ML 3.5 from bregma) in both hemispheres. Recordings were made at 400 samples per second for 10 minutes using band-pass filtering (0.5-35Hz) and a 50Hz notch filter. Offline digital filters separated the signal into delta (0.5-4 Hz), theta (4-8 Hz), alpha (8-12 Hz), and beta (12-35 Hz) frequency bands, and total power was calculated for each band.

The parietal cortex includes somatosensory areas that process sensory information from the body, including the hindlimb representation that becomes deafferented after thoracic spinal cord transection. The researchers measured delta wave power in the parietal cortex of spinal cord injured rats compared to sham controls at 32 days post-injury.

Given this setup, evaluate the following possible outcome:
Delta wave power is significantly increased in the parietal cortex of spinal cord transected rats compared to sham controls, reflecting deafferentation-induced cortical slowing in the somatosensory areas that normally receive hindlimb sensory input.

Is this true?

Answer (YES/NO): NO